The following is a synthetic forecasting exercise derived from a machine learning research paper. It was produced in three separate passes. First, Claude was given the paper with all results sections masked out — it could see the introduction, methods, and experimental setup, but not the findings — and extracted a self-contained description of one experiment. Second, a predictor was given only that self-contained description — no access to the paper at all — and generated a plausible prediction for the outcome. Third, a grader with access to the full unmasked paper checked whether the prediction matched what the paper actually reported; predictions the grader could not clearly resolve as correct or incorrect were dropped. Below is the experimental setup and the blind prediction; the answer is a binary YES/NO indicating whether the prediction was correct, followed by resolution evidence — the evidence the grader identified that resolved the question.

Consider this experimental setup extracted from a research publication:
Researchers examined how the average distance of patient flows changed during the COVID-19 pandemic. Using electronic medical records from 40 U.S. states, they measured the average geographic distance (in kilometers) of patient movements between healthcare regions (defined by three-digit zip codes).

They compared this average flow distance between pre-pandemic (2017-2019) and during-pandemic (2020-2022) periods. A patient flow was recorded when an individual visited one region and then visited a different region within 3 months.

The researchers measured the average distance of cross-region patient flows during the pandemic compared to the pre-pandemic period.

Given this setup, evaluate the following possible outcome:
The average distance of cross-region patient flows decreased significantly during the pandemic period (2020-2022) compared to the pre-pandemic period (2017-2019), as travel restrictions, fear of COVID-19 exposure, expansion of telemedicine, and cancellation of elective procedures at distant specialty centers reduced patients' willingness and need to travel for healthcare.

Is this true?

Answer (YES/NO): NO